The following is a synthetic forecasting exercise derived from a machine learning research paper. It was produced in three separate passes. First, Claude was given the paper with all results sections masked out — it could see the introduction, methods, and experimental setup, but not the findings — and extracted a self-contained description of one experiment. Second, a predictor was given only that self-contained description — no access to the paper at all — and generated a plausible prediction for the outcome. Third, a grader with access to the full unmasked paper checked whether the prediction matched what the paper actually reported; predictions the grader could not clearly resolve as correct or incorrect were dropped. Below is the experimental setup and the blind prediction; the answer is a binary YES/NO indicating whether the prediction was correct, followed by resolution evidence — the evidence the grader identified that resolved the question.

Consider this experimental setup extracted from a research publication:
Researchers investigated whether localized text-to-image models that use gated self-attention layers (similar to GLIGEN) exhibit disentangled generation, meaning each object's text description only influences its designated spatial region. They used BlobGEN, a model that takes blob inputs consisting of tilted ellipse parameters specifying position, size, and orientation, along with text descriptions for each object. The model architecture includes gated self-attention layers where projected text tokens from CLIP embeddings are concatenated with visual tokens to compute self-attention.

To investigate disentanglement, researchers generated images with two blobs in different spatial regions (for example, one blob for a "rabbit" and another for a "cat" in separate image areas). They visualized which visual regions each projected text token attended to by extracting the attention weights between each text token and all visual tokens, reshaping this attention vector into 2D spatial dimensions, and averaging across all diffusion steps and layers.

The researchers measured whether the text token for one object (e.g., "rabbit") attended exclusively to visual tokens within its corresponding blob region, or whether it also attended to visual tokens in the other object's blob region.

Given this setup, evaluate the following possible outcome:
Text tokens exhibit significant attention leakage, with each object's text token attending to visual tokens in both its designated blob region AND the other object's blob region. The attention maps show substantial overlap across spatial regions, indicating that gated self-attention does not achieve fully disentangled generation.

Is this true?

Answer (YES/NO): YES